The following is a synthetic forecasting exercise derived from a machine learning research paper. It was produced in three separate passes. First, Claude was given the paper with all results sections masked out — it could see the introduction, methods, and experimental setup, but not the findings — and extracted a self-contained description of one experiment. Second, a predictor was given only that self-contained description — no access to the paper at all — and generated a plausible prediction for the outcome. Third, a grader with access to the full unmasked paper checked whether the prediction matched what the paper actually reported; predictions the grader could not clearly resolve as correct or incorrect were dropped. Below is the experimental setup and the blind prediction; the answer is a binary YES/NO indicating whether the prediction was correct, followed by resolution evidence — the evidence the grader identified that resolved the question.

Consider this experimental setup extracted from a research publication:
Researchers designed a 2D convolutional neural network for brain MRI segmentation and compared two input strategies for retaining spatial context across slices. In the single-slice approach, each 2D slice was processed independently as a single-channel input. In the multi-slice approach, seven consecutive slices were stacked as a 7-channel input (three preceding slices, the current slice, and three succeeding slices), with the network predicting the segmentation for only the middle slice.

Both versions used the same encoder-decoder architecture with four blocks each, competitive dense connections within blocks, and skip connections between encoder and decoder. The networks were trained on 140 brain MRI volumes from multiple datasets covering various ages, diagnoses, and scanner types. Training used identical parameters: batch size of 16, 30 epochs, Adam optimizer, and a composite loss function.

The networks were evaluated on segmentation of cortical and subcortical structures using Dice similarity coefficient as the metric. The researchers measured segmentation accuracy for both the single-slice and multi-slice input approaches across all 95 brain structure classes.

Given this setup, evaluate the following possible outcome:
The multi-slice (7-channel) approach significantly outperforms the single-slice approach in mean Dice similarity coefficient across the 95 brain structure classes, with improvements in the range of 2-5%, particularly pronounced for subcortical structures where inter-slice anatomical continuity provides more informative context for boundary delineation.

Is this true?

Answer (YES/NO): NO